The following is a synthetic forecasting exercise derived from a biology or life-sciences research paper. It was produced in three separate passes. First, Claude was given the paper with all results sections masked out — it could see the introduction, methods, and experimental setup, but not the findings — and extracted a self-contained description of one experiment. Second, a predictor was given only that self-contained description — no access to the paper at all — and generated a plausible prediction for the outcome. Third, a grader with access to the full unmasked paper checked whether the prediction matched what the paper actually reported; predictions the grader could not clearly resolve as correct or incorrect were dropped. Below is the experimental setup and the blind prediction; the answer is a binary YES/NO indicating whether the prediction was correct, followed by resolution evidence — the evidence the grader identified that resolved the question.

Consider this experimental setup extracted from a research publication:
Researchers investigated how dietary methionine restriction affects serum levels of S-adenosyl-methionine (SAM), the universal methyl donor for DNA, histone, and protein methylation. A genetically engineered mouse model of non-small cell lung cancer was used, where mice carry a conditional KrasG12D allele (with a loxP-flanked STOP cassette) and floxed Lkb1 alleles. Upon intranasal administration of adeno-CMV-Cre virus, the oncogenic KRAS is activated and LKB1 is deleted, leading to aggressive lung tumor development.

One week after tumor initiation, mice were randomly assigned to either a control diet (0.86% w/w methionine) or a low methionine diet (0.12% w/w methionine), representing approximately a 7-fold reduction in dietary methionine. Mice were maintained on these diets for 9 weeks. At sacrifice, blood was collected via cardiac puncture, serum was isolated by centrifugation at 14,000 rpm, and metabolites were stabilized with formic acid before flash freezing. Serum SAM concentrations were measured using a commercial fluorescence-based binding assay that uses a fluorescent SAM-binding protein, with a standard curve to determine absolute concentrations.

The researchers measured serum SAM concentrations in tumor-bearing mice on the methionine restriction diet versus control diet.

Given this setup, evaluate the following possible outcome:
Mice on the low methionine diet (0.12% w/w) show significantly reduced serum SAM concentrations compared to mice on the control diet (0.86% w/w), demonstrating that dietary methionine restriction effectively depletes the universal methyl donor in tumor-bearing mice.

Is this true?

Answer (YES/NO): YES